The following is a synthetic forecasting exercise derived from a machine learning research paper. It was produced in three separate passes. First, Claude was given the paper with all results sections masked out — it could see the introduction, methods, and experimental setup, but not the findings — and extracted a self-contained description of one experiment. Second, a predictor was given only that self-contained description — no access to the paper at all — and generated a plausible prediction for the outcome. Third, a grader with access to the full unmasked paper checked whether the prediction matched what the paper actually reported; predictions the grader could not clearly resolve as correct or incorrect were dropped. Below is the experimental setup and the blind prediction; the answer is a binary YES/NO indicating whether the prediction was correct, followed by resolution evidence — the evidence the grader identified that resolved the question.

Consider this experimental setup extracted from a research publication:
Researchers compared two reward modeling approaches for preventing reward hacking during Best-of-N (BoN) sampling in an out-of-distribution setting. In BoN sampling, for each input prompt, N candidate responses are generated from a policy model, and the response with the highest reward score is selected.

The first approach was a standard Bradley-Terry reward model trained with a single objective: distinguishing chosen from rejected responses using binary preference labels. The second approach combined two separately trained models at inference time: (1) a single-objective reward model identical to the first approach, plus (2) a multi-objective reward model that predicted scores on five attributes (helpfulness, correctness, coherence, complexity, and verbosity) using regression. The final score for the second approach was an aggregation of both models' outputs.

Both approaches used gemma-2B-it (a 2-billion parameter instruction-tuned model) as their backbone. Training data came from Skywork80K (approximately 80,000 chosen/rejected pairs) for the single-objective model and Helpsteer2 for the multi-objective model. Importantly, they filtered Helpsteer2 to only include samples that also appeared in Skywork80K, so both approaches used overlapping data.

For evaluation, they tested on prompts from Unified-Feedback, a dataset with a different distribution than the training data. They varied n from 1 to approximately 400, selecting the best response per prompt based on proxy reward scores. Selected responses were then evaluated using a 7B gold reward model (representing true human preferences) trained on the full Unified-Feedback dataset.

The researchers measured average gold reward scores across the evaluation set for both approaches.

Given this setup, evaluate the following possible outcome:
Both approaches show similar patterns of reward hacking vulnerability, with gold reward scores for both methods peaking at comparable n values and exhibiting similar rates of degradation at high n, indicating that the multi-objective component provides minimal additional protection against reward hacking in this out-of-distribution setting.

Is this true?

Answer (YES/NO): NO